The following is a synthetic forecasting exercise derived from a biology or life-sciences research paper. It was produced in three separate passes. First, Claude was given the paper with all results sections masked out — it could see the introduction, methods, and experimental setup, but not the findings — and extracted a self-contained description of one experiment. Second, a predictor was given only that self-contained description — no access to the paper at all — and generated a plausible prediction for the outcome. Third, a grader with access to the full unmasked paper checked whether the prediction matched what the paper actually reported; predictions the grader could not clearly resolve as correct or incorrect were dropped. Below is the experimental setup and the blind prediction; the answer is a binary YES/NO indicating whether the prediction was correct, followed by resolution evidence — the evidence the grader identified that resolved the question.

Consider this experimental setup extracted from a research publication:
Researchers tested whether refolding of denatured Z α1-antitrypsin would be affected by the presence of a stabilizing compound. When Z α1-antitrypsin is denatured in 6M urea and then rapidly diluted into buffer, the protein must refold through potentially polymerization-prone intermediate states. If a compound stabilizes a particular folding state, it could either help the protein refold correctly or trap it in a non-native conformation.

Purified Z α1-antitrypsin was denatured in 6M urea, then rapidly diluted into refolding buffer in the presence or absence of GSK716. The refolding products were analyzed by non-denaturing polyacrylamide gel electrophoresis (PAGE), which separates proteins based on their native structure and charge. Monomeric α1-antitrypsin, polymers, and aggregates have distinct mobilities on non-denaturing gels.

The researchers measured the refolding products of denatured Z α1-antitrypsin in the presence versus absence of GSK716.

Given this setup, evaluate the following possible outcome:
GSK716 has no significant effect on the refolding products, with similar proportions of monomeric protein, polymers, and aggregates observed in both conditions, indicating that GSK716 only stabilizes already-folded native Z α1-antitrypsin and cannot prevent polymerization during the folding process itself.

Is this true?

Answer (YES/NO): NO